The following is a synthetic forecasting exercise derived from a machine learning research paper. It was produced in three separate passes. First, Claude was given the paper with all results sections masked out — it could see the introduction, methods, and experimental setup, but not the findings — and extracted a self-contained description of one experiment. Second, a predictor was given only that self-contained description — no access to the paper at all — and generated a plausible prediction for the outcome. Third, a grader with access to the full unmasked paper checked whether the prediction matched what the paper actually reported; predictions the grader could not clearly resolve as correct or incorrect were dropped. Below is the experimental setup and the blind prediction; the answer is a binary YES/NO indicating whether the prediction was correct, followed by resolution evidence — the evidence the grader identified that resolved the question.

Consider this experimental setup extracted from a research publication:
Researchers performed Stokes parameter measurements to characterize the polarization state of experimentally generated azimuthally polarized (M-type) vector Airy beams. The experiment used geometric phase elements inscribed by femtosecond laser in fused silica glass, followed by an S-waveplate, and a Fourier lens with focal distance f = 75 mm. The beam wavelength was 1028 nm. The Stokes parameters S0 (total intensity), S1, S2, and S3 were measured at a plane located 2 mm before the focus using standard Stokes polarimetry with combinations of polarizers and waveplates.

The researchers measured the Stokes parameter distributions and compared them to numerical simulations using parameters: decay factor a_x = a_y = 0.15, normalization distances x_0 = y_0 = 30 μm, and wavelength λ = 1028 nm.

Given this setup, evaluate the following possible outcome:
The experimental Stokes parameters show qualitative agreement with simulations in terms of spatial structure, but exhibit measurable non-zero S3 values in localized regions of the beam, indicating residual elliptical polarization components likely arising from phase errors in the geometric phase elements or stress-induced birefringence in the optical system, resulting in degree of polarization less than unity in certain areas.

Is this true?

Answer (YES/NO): NO